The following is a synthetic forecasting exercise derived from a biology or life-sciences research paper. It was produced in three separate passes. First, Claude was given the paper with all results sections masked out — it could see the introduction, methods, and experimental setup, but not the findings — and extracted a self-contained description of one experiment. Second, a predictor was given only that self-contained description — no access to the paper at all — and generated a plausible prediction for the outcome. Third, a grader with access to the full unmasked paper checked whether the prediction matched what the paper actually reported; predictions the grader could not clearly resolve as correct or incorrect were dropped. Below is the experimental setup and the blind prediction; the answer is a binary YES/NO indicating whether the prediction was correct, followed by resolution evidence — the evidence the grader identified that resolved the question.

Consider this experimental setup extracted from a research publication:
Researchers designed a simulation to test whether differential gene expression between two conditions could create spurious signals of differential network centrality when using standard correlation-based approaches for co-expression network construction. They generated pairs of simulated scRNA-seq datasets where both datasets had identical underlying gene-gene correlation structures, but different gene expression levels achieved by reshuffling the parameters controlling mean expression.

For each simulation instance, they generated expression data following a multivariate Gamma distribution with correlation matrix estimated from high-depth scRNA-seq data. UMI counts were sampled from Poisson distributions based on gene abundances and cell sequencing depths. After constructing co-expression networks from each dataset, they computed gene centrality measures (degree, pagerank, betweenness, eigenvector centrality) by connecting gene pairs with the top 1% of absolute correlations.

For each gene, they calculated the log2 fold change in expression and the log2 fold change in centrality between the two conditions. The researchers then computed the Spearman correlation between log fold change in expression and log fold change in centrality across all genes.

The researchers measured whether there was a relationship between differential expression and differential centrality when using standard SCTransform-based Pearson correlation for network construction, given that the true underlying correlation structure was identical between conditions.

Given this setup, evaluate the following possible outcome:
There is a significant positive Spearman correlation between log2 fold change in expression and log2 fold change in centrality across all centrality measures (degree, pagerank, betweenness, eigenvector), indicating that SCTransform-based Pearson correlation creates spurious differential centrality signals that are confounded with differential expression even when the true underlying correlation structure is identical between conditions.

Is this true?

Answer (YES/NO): YES